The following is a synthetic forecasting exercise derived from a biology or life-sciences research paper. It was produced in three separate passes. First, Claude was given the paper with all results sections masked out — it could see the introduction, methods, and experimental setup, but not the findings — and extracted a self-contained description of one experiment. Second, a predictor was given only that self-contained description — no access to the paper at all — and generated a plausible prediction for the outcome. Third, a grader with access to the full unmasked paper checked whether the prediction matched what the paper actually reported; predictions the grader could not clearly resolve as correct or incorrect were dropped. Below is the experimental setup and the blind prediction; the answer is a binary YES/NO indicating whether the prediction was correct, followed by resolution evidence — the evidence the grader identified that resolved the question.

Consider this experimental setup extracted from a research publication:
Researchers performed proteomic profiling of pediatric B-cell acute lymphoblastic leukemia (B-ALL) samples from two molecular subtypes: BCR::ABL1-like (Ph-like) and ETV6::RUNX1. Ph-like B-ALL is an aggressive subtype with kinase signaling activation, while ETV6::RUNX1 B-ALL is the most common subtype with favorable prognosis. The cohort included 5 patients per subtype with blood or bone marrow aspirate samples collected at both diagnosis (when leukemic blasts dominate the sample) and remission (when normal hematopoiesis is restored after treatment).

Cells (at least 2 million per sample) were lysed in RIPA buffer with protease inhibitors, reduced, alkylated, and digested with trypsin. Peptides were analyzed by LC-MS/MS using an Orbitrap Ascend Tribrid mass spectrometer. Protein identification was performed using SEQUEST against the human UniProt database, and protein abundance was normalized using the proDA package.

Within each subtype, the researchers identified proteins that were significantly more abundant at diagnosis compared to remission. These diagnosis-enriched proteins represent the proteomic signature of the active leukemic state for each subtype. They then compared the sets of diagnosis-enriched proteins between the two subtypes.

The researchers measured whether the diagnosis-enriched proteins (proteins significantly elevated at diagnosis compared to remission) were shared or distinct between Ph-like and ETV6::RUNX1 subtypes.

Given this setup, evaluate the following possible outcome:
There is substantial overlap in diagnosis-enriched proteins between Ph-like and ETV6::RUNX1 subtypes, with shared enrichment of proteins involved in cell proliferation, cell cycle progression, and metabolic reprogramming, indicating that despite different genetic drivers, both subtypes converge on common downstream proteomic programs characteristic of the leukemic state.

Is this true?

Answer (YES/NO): NO